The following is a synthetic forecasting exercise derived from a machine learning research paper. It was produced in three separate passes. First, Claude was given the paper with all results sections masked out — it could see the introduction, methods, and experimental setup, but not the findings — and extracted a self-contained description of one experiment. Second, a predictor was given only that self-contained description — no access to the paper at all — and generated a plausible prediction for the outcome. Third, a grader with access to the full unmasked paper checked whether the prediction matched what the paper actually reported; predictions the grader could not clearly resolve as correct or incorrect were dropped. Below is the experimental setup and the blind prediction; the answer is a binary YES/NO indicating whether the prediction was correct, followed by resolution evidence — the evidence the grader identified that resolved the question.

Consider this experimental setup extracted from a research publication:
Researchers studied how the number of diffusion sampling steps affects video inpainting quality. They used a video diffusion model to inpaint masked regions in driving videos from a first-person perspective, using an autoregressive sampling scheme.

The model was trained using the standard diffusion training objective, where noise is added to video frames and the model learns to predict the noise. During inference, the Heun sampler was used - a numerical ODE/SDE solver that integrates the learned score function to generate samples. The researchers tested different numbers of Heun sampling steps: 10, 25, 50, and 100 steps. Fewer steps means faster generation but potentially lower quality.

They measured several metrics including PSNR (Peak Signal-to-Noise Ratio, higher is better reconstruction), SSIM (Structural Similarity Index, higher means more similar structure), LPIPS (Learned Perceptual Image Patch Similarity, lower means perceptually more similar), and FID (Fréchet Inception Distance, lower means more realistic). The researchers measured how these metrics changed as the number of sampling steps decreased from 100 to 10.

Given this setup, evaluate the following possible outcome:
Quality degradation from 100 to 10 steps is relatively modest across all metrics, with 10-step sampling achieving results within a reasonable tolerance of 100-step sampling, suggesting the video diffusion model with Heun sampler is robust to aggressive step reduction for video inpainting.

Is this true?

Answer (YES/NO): NO